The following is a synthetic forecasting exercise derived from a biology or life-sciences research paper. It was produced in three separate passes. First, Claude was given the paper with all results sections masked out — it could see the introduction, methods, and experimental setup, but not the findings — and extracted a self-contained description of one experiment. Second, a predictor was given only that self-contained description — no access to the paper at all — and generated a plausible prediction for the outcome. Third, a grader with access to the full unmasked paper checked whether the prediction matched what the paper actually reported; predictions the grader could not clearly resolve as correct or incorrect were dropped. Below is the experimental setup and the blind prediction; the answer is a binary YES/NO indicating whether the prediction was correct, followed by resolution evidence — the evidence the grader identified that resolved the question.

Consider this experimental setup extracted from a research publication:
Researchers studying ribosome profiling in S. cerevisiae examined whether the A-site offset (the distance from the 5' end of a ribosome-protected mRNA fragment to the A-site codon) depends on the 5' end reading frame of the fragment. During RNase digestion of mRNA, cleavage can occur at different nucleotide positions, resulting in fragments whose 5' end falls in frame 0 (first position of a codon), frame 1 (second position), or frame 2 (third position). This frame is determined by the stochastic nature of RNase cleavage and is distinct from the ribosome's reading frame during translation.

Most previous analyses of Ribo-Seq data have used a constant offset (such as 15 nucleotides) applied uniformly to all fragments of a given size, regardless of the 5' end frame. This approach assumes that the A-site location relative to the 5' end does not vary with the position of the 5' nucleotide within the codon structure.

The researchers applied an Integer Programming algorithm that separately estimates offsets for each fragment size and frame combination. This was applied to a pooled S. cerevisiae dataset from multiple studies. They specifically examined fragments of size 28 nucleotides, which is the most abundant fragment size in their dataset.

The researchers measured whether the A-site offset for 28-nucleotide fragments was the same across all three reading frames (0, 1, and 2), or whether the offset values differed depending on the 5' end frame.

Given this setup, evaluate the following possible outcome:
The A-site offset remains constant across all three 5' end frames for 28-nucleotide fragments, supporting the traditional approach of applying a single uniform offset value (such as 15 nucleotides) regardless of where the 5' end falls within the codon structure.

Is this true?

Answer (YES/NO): NO